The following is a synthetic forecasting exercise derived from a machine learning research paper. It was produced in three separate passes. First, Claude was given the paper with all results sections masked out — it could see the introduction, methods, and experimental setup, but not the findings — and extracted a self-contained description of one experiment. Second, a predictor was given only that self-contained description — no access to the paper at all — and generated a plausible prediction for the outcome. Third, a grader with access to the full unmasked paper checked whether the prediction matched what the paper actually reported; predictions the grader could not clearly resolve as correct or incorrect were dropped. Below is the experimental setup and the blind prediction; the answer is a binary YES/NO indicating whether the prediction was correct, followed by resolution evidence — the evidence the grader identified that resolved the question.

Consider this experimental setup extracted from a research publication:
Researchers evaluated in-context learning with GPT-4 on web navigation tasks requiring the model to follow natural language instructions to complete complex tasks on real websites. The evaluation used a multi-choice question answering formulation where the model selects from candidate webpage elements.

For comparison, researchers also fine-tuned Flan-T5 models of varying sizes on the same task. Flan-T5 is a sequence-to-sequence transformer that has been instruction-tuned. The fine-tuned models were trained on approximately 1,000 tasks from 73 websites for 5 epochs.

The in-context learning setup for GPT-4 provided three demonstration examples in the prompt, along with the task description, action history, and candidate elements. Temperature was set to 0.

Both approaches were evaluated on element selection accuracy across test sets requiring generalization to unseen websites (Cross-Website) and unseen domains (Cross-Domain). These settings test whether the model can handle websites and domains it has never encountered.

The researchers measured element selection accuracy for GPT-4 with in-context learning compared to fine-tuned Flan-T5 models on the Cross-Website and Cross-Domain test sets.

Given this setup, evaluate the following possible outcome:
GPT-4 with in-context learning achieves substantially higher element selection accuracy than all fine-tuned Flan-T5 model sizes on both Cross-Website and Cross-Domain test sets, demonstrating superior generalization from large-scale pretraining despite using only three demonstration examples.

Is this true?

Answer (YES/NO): NO